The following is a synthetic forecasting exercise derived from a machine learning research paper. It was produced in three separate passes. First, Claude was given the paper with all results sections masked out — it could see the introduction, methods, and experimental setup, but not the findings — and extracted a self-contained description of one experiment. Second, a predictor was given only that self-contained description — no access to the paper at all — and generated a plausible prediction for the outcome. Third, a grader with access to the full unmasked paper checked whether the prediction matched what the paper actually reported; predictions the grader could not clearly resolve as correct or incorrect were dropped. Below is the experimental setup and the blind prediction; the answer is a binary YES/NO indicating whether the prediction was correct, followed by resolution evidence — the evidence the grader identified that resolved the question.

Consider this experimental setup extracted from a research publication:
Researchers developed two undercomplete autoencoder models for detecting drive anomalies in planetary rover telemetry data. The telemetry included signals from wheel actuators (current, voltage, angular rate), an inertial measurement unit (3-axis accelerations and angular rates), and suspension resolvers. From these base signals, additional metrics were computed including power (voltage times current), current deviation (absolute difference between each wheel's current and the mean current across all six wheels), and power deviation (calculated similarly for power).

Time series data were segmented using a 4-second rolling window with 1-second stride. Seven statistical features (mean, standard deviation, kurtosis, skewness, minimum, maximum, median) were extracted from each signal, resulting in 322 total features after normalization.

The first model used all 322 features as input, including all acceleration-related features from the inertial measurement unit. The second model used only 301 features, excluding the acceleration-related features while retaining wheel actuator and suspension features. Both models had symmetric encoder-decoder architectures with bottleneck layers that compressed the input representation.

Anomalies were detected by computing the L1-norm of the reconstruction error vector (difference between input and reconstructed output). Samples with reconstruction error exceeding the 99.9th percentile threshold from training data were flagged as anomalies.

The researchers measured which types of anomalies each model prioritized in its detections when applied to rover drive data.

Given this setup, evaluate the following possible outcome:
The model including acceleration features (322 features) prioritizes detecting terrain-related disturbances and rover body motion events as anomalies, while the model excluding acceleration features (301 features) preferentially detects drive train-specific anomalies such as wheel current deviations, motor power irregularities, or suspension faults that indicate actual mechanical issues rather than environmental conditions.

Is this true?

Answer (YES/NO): YES